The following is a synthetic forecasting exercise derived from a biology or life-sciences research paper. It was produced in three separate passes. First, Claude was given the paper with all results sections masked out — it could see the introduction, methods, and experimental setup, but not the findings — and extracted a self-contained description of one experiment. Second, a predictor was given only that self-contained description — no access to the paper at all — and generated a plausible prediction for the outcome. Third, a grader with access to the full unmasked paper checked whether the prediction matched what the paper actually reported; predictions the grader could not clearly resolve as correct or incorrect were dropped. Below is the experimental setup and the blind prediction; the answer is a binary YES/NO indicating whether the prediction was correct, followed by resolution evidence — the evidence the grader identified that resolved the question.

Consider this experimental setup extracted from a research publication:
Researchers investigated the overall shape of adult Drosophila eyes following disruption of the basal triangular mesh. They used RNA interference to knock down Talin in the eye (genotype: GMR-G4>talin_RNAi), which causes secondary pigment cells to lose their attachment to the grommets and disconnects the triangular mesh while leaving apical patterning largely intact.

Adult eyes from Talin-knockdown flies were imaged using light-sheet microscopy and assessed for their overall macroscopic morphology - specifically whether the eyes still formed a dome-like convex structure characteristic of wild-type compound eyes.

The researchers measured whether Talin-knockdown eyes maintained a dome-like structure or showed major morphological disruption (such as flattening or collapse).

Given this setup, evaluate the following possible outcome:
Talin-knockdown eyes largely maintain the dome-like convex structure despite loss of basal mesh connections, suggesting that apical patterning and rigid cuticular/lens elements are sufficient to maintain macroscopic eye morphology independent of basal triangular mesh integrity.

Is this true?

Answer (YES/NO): YES